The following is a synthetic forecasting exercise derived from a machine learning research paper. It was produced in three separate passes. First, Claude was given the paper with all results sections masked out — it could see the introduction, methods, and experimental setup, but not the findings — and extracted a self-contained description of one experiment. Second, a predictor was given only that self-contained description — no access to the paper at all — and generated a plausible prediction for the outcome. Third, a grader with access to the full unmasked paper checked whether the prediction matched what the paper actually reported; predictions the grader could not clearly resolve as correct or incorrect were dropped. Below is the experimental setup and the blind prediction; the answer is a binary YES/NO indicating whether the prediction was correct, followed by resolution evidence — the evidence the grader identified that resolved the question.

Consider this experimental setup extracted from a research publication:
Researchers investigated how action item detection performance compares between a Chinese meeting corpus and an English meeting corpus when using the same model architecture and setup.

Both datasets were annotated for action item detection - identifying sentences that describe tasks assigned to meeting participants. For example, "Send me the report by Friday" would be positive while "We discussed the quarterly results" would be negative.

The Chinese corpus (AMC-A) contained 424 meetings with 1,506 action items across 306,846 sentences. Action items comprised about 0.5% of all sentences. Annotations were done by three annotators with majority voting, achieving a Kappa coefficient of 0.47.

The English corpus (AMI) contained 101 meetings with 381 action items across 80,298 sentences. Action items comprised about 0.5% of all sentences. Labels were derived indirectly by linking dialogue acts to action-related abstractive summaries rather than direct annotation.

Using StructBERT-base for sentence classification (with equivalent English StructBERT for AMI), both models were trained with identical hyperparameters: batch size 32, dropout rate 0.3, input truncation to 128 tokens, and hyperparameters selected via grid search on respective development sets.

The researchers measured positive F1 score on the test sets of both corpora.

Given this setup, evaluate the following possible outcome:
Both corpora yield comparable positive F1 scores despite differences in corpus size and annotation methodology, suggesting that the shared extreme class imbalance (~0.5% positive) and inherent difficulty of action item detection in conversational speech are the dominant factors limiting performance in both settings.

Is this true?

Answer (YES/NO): NO